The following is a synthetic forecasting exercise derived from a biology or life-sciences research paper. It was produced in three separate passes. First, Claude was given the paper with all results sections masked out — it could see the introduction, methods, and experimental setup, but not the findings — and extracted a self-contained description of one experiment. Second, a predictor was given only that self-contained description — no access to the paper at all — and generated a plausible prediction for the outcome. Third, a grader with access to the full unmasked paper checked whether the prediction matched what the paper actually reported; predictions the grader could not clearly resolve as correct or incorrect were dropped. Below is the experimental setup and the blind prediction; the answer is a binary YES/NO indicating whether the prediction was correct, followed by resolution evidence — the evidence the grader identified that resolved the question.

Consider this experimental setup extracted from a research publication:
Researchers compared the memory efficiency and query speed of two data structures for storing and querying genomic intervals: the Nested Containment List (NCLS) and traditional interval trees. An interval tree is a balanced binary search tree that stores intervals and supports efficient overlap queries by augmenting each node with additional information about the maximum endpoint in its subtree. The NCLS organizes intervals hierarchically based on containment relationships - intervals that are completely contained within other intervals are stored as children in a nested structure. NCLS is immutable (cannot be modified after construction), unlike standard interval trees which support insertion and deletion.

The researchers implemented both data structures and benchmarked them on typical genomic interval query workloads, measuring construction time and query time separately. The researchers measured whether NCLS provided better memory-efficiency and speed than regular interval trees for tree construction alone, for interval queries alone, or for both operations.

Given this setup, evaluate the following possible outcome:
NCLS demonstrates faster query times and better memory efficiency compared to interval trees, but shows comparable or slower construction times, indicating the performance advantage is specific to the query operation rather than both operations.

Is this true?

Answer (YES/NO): NO